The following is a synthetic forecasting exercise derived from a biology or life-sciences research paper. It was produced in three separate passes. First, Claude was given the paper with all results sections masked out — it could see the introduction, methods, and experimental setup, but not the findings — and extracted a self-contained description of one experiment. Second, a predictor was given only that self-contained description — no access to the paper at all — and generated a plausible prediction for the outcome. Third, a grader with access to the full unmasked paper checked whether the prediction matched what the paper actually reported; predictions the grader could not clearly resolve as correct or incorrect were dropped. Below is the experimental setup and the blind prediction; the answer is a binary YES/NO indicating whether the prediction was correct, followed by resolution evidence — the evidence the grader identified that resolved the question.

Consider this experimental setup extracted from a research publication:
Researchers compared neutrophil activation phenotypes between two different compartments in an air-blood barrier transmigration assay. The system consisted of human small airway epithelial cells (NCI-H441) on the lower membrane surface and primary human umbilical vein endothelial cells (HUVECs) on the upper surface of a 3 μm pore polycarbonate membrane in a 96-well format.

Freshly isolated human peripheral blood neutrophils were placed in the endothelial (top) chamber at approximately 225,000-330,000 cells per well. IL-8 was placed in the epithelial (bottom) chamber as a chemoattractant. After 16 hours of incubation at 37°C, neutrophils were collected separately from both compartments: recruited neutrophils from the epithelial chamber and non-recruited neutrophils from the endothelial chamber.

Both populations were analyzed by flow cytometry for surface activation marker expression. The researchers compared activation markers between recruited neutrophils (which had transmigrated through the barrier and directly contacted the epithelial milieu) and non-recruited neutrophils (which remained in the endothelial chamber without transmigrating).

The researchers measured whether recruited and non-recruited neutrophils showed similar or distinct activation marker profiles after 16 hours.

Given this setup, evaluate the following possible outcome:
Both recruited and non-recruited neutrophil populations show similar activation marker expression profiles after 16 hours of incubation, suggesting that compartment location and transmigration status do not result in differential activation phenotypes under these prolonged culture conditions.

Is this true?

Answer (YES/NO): NO